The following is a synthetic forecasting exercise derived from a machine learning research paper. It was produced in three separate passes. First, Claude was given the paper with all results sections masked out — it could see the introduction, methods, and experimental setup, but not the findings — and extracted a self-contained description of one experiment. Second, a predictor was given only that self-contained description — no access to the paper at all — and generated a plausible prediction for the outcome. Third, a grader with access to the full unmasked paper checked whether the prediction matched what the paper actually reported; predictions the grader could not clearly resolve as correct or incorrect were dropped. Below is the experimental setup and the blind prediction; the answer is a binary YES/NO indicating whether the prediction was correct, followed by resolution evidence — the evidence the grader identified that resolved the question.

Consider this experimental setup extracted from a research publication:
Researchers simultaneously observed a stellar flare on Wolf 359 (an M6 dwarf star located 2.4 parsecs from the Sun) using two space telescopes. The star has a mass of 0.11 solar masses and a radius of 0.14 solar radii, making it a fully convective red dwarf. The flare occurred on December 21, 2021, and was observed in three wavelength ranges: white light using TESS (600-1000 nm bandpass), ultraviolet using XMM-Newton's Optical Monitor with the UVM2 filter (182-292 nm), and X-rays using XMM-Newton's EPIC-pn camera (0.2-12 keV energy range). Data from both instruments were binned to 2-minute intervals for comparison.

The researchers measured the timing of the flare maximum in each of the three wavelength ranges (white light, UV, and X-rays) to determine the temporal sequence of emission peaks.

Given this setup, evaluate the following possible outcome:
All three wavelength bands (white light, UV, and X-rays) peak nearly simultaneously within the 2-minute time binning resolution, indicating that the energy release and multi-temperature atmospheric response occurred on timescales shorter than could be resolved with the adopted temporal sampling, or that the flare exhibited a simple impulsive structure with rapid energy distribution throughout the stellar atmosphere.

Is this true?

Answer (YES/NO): NO